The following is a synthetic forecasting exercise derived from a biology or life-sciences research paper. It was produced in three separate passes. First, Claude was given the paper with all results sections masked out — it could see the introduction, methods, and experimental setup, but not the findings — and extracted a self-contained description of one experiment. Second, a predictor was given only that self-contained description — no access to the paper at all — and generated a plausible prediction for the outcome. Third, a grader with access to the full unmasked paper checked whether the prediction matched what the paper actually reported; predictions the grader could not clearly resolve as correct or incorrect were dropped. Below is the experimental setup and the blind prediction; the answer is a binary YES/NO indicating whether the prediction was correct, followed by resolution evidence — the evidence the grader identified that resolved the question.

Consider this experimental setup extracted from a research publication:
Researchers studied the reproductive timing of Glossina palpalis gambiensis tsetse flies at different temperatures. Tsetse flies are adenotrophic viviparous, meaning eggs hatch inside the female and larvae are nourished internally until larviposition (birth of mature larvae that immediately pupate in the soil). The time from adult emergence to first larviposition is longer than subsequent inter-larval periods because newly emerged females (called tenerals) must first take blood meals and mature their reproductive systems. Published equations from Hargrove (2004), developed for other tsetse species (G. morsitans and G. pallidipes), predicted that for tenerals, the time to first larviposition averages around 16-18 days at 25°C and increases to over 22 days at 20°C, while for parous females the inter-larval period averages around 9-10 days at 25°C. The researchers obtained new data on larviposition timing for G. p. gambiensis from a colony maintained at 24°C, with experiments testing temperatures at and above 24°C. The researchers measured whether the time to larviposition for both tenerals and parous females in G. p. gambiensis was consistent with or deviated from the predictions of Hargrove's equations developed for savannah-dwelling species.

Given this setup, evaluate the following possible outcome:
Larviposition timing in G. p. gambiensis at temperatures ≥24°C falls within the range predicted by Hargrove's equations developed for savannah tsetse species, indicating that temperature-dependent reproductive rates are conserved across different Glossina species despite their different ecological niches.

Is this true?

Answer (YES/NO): YES